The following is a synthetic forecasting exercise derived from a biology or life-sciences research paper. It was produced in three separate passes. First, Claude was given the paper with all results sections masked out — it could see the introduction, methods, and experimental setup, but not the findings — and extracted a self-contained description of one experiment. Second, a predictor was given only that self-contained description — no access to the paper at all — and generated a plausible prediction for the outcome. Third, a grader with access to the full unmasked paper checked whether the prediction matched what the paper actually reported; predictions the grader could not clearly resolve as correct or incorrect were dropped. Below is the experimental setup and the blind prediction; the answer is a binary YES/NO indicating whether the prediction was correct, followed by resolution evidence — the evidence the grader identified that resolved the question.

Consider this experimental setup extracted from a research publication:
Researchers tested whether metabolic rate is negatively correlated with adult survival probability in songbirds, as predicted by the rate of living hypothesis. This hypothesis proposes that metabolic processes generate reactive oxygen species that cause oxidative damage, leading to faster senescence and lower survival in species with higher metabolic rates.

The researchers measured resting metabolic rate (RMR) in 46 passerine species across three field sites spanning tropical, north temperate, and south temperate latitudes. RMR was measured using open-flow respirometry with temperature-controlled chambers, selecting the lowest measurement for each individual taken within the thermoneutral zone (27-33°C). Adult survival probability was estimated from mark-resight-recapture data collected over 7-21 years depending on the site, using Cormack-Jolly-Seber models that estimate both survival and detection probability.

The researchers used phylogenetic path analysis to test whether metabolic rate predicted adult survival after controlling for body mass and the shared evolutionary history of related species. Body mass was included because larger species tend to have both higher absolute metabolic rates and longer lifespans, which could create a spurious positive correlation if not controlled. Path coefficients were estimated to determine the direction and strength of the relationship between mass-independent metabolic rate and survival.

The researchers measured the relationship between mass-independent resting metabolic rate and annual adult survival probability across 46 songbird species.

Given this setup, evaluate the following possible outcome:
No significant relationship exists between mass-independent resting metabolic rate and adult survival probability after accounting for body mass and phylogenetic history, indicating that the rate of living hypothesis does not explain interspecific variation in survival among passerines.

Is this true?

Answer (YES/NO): NO